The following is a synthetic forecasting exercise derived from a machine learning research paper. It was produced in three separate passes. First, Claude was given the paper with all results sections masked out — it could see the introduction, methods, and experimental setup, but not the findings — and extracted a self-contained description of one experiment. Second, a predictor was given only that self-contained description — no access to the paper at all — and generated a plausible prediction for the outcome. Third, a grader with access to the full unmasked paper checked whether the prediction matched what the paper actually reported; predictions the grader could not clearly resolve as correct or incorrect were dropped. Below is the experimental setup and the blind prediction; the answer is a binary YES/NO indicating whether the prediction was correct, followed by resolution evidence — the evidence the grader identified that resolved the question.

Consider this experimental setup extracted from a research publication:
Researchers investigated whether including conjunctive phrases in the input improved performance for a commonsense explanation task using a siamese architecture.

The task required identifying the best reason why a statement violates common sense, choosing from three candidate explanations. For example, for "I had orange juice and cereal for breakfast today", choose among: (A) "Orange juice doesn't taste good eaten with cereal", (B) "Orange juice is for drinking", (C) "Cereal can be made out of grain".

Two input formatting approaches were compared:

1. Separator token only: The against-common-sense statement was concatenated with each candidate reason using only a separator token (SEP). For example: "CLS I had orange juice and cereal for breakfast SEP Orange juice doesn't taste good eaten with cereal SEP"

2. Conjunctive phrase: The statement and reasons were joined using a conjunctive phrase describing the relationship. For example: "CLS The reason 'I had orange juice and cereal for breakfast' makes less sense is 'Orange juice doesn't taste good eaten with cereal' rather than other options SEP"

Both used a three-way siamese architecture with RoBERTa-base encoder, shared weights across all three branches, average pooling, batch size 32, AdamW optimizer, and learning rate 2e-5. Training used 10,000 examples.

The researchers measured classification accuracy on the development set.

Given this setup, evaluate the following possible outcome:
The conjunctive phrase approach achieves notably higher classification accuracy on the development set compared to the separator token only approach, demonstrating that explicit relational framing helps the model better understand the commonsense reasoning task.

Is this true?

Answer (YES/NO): NO